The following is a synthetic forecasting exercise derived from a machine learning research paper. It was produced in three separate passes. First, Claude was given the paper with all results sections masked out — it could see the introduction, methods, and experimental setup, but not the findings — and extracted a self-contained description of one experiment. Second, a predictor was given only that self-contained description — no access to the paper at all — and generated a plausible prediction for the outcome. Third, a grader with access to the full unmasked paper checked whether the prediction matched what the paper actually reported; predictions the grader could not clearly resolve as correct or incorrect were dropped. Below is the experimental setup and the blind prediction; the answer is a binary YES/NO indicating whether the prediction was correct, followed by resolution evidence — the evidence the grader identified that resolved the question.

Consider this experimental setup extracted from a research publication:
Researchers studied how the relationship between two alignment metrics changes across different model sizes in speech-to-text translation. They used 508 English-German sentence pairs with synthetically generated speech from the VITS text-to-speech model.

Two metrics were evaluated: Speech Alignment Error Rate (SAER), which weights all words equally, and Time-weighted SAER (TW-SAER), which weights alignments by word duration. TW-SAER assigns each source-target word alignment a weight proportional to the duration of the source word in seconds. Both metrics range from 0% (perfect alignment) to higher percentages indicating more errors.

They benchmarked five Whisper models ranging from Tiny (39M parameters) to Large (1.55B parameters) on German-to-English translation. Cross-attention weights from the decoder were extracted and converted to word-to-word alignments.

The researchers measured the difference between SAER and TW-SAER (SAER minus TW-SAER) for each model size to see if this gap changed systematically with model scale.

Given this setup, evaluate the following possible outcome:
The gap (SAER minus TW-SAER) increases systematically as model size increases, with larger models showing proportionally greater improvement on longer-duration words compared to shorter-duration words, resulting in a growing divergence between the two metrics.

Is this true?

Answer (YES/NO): NO